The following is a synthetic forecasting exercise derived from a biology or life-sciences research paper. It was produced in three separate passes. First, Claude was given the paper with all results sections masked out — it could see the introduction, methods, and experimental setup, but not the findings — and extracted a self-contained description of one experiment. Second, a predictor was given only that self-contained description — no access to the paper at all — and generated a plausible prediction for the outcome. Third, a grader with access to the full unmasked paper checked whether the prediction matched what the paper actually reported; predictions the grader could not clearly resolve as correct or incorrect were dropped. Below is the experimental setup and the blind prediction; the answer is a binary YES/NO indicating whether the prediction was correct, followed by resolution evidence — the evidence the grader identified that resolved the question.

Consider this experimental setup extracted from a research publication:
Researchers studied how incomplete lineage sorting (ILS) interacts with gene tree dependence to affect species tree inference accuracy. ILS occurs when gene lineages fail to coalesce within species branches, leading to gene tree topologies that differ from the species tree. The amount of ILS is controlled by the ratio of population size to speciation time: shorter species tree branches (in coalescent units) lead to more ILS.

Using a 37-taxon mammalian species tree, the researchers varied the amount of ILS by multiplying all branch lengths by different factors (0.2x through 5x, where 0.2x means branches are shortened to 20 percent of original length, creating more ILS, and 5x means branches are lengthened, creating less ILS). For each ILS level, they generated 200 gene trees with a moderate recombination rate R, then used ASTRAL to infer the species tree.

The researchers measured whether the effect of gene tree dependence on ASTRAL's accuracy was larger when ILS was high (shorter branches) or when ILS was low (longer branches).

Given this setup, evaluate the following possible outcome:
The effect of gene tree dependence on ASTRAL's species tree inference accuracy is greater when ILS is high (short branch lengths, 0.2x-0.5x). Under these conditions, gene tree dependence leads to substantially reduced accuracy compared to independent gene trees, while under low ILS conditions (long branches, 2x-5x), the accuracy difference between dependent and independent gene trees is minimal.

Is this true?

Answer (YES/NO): YES